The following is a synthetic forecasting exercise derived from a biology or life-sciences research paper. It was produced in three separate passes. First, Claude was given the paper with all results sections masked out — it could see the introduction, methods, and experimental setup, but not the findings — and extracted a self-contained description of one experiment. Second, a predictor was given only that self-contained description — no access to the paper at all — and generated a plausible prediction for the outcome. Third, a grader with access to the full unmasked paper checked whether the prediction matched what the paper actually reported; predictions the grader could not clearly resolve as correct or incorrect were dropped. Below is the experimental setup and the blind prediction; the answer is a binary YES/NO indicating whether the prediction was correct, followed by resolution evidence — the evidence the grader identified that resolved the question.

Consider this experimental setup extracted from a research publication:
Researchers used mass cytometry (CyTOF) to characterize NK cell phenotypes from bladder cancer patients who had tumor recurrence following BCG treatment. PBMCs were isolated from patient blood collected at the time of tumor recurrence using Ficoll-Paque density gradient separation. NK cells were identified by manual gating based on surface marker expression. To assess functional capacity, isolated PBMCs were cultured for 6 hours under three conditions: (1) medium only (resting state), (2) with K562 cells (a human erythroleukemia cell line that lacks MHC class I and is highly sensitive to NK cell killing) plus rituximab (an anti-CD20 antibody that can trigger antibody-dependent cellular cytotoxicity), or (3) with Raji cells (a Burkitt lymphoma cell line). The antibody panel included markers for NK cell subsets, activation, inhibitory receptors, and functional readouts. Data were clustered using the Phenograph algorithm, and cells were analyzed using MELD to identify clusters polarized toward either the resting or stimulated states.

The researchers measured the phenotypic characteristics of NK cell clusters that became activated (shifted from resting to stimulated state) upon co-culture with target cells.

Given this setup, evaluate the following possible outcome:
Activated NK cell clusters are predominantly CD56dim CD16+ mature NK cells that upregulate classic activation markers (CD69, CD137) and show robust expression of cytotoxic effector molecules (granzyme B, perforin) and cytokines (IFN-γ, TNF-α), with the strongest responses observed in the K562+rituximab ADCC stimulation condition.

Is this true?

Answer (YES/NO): NO